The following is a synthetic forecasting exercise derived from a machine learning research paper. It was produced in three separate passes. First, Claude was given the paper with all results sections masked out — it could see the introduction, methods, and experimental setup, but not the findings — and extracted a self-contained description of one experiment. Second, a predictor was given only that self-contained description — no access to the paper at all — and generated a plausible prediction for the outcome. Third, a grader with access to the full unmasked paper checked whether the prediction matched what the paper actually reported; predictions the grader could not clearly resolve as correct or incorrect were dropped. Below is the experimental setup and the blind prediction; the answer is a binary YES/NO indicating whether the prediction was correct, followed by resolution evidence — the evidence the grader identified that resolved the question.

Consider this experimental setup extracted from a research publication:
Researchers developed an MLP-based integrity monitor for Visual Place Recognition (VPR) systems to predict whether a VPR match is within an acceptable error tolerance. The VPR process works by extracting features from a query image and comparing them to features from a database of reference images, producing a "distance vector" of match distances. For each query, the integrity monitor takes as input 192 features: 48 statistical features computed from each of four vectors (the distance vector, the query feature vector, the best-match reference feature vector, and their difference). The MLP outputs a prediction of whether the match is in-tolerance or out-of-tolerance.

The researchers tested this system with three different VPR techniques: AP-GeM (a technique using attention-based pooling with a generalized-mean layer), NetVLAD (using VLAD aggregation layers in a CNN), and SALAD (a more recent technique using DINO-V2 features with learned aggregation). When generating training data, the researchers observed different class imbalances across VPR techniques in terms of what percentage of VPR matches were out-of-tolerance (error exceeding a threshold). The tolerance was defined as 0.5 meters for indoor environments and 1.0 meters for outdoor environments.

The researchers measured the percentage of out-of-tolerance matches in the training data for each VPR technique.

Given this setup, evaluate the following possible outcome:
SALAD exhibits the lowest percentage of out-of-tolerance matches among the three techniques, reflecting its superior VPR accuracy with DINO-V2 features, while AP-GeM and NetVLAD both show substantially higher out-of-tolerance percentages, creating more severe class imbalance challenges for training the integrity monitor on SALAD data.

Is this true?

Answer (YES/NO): YES